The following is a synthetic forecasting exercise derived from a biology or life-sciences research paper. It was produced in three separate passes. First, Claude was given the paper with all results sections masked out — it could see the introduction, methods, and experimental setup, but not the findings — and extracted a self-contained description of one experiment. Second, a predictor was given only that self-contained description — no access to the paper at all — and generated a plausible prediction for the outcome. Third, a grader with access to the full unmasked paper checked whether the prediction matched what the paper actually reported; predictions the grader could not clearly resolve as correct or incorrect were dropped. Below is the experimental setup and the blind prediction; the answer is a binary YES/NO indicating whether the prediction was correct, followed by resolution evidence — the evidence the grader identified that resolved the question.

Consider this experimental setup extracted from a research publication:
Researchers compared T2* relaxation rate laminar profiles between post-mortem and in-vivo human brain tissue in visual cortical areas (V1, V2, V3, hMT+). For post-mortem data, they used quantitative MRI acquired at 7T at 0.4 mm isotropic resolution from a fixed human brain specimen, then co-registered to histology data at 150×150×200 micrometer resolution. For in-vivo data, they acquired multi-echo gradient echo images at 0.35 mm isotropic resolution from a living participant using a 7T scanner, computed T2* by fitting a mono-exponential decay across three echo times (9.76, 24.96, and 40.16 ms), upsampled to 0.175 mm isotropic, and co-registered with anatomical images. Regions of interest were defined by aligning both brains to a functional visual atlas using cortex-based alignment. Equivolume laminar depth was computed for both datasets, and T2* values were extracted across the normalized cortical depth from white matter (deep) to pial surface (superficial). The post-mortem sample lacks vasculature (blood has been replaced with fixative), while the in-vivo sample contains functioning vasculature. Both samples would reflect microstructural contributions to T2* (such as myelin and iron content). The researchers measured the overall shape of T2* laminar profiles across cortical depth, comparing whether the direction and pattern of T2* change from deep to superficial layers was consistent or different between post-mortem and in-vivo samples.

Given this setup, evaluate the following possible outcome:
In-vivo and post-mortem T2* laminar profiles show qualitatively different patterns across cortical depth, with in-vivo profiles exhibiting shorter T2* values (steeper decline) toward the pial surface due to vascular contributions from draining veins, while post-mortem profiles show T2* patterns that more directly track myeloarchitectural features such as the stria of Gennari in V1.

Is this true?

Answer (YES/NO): NO